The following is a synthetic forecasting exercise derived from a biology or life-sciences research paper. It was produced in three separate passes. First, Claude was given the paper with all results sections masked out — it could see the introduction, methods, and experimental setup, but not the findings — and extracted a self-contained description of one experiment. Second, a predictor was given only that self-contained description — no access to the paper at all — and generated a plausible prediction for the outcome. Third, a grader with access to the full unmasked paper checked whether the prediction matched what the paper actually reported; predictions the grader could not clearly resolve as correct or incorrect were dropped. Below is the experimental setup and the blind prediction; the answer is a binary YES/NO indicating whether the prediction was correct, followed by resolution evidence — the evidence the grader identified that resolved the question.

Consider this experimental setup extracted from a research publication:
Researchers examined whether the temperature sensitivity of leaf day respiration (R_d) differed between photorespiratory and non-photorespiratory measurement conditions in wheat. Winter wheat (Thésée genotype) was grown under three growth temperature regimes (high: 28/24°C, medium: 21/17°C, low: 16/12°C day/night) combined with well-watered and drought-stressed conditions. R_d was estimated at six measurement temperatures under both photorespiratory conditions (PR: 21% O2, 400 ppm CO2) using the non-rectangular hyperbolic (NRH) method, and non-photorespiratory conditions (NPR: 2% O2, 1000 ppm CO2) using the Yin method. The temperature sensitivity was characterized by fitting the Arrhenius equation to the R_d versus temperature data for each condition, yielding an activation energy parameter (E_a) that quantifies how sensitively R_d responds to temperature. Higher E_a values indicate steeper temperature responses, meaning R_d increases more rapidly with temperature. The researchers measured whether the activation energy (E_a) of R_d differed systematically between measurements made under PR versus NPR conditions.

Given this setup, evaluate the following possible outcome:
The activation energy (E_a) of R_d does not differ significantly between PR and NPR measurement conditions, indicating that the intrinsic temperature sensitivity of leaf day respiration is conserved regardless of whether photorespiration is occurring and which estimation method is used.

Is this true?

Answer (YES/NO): YES